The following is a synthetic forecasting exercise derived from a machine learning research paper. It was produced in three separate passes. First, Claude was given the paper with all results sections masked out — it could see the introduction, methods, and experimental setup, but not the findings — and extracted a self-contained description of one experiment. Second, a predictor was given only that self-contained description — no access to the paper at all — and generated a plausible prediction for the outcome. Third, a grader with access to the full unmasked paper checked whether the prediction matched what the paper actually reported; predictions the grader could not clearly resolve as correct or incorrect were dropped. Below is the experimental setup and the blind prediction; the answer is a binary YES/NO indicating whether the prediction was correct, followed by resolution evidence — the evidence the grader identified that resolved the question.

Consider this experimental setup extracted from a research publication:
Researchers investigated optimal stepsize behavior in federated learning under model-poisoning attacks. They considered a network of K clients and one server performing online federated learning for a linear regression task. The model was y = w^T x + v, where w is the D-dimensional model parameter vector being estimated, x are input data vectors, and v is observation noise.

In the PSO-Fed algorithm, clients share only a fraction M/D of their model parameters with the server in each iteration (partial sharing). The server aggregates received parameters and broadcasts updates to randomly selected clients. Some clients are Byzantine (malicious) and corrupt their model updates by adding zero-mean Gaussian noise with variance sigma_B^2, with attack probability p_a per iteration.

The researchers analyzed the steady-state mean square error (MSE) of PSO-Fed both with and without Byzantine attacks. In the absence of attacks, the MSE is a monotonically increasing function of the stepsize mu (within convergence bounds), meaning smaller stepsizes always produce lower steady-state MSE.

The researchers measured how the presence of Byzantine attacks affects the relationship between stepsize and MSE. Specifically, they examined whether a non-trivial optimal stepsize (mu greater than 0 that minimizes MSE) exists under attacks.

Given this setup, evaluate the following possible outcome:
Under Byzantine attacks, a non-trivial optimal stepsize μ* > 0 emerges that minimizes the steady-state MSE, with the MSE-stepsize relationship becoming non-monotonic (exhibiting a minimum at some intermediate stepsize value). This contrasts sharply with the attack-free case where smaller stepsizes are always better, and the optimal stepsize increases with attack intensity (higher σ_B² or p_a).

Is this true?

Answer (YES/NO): NO